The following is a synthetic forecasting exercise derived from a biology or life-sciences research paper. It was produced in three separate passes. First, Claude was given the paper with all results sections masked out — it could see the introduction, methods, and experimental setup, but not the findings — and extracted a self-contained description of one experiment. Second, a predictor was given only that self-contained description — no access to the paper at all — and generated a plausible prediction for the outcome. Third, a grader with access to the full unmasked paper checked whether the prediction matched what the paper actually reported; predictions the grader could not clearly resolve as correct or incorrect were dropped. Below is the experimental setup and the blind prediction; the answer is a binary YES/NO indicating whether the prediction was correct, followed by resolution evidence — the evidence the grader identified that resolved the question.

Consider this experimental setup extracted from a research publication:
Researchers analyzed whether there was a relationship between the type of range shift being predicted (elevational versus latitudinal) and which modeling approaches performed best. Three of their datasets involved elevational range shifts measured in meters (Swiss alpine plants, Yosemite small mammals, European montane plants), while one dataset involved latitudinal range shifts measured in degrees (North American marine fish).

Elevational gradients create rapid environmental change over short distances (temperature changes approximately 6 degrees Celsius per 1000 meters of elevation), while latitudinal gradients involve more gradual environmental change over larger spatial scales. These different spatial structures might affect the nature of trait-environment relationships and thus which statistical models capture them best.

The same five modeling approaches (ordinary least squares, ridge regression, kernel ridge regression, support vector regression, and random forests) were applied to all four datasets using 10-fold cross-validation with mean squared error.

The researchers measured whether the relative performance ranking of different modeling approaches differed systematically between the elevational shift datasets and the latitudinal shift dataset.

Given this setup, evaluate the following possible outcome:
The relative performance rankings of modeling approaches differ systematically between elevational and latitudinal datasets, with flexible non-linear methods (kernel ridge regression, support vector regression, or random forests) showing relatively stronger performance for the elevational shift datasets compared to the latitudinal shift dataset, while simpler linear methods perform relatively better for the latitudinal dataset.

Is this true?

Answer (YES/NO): NO